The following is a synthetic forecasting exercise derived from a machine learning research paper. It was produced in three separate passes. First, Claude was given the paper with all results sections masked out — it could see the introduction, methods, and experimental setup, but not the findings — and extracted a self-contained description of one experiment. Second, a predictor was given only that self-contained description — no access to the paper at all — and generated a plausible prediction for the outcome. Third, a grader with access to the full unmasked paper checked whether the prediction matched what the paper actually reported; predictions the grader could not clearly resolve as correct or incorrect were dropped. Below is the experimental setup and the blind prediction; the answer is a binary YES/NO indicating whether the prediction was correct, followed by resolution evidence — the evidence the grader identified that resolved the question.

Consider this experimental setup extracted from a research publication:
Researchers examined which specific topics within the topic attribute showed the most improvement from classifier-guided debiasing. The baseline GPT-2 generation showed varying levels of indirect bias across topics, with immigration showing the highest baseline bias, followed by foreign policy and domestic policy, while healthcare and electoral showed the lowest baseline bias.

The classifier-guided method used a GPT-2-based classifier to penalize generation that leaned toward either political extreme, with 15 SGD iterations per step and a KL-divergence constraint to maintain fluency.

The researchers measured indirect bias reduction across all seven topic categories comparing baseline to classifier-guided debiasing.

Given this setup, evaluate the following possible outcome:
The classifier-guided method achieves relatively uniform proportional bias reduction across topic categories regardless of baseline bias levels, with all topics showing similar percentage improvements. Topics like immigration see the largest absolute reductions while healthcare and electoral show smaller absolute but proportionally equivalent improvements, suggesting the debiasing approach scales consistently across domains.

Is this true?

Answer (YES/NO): NO